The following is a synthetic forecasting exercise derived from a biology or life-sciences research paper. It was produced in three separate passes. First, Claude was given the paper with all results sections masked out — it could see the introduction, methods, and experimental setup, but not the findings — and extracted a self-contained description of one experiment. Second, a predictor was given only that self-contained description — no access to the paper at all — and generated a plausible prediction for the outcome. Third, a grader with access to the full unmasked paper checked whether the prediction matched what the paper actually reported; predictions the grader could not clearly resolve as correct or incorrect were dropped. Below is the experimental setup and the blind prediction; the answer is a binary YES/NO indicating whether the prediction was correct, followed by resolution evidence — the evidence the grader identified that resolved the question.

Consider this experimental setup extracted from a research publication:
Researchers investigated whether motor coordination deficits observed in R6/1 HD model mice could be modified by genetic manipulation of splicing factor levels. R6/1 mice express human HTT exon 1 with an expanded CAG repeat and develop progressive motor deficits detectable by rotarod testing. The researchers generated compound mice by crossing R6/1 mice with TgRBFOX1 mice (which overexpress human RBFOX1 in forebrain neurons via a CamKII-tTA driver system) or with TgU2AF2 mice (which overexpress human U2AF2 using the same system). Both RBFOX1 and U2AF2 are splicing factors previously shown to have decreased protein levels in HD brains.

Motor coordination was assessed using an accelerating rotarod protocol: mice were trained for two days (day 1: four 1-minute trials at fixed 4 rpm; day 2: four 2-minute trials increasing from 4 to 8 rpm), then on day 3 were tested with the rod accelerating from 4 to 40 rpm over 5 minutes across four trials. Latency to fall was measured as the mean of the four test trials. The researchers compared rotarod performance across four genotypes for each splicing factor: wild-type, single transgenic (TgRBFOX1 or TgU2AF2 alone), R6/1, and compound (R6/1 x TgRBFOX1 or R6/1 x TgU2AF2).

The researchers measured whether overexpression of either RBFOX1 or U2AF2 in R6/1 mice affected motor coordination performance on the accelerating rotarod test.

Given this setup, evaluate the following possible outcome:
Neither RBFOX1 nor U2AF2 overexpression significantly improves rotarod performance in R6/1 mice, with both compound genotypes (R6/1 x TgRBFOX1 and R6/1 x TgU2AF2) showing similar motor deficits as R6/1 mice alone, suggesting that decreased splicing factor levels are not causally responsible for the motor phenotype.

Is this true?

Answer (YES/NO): NO